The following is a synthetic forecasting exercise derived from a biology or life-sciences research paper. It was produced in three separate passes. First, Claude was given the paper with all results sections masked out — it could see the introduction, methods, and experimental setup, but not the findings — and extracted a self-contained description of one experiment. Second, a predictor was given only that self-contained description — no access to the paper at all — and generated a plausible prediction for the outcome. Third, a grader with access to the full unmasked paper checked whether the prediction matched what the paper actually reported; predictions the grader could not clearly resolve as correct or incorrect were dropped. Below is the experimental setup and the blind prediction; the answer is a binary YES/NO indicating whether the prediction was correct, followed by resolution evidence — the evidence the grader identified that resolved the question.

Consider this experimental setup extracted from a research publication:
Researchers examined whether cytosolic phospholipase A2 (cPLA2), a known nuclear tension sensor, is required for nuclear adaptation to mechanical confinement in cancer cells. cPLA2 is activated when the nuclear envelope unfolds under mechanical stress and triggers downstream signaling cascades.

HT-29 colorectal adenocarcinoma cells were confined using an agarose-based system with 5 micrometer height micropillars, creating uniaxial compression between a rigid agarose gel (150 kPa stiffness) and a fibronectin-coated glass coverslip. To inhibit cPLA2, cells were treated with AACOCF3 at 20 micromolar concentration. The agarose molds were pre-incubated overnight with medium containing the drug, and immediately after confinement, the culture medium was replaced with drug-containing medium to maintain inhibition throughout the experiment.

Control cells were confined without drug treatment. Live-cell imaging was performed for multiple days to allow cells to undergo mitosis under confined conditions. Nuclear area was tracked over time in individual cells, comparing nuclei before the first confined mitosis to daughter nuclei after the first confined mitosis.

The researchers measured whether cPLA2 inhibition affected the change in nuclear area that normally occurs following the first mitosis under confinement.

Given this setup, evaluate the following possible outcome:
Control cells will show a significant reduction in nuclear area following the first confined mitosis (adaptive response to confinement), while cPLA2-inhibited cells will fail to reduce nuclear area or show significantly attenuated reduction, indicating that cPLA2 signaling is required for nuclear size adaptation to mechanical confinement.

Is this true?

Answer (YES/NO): YES